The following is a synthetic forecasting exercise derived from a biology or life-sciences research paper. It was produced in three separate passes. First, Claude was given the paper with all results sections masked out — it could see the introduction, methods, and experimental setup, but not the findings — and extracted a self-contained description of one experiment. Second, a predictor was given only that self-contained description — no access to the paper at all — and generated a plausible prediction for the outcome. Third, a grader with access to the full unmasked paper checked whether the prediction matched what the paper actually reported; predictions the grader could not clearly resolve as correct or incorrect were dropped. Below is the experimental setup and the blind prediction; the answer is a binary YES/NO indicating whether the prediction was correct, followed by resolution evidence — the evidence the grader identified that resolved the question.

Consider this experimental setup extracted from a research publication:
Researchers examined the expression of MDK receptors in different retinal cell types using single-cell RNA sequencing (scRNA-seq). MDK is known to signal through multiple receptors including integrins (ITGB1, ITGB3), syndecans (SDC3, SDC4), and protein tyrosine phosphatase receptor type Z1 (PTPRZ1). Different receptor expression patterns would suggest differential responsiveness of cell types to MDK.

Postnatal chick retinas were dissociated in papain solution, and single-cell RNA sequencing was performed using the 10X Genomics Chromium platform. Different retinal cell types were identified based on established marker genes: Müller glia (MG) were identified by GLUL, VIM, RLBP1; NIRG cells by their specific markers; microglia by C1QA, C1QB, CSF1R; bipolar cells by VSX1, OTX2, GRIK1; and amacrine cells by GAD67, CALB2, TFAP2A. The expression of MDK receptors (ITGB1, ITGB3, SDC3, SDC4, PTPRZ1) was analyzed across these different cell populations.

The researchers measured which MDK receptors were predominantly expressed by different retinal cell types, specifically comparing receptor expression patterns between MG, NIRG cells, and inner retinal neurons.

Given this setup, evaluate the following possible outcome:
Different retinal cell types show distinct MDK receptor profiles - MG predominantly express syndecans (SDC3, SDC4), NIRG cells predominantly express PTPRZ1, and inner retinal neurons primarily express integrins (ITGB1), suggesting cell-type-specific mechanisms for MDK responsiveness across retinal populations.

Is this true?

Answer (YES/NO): NO